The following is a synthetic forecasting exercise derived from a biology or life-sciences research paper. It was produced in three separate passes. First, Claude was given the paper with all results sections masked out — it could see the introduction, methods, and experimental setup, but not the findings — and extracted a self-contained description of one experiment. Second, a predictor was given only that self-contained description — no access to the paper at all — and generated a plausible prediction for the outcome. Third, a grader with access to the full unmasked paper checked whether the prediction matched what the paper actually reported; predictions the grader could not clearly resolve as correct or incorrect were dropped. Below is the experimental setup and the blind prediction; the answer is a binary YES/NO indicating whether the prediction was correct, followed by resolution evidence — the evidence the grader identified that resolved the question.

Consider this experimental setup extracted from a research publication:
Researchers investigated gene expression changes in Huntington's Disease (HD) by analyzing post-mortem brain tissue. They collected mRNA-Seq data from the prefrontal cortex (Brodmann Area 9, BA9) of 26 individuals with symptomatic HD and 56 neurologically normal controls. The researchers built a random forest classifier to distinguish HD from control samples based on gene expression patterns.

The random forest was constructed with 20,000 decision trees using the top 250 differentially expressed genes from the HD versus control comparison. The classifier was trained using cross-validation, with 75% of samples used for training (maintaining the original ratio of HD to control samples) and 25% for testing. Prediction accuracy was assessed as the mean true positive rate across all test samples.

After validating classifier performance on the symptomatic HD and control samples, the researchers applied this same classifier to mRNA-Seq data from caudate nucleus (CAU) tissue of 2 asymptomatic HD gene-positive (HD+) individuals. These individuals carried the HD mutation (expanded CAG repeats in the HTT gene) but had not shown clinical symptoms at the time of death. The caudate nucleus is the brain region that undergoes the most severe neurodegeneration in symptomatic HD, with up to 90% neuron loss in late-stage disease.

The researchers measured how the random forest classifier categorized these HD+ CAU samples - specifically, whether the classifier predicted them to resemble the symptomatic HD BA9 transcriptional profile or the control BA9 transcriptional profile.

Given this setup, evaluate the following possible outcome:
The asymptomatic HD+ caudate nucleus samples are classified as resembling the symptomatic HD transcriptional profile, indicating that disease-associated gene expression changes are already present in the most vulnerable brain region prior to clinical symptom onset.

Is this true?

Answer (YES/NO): YES